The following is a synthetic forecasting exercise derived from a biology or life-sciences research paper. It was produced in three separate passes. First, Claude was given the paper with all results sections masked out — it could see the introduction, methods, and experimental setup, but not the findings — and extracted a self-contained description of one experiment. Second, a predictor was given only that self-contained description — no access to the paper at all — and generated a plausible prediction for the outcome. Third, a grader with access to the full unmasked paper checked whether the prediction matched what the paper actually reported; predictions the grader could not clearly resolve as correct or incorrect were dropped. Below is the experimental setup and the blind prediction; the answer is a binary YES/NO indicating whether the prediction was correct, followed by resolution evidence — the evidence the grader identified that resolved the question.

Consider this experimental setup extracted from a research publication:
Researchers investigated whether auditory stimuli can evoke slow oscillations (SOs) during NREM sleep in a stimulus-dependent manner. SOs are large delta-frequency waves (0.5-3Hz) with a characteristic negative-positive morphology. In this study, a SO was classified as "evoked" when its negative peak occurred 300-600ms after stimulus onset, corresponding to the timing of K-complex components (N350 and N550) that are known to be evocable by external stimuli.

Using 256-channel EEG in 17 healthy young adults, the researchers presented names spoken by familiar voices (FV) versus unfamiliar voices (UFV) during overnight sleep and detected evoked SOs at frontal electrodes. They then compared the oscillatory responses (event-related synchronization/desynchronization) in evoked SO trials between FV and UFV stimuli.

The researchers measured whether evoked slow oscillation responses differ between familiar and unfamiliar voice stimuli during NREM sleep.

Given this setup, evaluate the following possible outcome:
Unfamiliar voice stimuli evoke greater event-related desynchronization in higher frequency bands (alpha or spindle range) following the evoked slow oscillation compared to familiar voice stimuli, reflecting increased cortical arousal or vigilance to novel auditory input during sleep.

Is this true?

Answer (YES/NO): NO